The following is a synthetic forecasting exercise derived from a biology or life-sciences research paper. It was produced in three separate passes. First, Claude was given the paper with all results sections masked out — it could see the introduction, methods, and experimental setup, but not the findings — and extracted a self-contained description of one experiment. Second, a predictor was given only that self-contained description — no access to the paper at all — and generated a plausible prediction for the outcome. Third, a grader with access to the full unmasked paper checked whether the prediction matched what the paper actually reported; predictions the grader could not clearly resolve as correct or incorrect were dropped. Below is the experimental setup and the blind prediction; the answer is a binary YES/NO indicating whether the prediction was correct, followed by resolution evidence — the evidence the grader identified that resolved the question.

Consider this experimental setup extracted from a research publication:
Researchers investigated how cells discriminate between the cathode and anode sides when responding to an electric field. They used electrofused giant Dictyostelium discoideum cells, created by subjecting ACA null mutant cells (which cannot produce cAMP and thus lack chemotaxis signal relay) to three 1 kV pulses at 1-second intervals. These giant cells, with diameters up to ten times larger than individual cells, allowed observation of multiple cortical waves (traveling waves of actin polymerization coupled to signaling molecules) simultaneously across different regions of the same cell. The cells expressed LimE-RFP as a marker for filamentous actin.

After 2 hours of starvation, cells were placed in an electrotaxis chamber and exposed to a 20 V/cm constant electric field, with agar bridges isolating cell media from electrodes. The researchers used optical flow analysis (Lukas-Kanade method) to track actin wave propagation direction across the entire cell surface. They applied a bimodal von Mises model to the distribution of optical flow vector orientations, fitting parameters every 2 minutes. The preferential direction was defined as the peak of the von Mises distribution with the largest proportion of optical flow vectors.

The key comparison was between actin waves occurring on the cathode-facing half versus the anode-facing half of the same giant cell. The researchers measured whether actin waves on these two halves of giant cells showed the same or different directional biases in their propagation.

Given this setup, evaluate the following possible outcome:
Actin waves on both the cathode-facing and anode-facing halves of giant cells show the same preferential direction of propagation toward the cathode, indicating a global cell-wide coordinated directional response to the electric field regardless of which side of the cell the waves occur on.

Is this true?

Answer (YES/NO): YES